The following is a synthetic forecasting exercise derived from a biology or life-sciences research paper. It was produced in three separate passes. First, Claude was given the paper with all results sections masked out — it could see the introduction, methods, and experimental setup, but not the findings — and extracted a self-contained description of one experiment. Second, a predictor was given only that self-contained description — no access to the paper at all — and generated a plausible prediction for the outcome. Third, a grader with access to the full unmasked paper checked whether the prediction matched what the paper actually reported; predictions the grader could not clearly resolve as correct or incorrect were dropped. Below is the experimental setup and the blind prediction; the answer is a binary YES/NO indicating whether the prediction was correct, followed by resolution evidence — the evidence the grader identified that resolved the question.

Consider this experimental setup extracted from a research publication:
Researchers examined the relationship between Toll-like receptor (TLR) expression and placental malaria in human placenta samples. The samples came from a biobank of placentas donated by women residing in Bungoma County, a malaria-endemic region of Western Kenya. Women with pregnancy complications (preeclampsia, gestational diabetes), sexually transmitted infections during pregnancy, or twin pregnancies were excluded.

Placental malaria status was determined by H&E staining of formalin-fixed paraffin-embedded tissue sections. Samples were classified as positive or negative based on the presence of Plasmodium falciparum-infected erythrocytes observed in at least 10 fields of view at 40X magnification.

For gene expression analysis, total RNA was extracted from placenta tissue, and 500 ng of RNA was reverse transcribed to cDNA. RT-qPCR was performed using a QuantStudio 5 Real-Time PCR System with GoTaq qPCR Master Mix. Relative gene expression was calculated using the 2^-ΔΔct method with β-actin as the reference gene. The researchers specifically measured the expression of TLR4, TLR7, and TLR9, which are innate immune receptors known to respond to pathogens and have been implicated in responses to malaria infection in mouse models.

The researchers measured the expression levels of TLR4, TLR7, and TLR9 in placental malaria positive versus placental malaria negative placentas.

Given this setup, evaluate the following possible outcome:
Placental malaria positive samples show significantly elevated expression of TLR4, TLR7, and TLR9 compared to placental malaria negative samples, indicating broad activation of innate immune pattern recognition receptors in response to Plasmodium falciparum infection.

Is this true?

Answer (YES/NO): NO